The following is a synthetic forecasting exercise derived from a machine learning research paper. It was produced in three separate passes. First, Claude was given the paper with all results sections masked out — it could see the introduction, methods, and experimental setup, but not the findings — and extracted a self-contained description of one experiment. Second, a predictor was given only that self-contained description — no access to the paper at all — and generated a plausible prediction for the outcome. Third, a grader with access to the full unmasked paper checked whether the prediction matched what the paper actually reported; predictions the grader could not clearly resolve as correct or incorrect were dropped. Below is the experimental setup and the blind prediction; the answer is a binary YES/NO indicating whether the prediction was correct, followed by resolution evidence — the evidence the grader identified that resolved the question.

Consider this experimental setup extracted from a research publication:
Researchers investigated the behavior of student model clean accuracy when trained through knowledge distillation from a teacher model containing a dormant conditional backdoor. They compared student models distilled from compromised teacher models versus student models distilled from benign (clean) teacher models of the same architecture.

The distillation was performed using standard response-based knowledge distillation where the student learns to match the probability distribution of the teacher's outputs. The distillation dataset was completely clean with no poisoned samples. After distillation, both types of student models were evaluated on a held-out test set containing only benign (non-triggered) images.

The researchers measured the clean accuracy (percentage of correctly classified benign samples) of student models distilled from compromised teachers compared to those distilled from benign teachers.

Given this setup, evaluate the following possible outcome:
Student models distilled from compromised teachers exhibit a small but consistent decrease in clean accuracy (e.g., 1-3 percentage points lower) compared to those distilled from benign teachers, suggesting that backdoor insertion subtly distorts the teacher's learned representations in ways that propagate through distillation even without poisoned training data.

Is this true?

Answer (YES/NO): NO